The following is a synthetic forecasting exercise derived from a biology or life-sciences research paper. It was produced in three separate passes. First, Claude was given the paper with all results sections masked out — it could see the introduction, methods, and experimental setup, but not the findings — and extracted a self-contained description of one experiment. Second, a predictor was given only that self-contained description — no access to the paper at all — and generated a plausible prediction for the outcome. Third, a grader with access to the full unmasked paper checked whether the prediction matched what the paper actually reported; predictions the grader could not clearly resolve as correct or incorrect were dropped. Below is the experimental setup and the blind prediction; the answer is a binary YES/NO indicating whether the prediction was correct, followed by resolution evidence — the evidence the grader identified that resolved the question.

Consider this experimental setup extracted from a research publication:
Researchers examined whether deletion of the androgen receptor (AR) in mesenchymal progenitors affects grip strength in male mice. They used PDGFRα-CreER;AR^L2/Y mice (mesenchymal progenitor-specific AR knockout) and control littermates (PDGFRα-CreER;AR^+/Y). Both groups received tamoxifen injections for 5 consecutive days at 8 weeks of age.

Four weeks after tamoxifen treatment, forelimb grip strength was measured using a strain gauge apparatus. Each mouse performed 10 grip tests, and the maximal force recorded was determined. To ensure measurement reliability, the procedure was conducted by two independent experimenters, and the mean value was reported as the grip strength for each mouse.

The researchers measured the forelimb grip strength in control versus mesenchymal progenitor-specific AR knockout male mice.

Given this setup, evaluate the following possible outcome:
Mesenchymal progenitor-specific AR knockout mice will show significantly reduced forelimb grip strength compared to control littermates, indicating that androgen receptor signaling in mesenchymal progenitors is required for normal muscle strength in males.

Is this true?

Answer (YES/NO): NO